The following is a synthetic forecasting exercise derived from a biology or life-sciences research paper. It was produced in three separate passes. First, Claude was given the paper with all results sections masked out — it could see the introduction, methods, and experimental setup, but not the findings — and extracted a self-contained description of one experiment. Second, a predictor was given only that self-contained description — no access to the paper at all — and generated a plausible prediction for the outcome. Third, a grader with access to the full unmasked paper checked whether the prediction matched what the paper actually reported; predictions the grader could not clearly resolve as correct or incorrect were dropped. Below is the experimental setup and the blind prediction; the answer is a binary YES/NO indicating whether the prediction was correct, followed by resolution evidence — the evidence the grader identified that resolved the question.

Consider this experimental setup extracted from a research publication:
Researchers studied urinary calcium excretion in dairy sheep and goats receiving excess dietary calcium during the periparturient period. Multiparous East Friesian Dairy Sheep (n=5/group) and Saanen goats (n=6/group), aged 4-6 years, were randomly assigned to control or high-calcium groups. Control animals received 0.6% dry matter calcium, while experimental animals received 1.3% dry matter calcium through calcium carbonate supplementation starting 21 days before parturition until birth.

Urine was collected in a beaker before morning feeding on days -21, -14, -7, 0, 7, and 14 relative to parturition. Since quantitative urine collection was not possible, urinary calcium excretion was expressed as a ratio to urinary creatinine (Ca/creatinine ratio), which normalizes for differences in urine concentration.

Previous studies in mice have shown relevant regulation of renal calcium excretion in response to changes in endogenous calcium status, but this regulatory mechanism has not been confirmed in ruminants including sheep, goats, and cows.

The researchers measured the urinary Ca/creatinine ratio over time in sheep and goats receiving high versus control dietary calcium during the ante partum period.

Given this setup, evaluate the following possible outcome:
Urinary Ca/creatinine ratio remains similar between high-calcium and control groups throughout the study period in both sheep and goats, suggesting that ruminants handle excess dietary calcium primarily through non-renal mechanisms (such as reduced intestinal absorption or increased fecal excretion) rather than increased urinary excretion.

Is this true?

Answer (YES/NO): YES